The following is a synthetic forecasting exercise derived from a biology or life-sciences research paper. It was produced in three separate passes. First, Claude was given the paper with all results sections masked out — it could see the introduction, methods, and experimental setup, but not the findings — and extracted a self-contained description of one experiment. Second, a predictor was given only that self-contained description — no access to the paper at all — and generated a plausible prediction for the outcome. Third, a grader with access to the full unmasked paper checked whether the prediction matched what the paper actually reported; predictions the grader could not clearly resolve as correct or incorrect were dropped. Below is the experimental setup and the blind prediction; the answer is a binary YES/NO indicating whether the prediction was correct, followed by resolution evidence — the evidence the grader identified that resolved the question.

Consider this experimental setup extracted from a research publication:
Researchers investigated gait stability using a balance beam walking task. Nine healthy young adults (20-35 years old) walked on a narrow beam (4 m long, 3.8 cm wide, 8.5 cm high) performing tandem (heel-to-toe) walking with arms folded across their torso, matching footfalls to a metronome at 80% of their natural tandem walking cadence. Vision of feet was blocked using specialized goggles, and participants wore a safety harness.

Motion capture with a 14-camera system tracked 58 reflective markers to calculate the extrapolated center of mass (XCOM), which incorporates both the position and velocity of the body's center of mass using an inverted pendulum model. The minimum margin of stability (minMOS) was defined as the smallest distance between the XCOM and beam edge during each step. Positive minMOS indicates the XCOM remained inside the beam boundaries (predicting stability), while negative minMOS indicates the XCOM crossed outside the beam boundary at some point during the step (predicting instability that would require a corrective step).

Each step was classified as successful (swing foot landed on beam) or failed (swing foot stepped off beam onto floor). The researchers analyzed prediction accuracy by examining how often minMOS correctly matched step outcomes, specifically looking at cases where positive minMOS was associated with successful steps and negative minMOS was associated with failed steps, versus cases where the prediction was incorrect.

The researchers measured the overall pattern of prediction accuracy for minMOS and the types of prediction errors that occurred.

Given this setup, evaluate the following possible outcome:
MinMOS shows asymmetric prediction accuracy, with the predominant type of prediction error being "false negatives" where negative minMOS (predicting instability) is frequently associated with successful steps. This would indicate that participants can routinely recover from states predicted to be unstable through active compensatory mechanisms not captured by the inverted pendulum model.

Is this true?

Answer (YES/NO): YES